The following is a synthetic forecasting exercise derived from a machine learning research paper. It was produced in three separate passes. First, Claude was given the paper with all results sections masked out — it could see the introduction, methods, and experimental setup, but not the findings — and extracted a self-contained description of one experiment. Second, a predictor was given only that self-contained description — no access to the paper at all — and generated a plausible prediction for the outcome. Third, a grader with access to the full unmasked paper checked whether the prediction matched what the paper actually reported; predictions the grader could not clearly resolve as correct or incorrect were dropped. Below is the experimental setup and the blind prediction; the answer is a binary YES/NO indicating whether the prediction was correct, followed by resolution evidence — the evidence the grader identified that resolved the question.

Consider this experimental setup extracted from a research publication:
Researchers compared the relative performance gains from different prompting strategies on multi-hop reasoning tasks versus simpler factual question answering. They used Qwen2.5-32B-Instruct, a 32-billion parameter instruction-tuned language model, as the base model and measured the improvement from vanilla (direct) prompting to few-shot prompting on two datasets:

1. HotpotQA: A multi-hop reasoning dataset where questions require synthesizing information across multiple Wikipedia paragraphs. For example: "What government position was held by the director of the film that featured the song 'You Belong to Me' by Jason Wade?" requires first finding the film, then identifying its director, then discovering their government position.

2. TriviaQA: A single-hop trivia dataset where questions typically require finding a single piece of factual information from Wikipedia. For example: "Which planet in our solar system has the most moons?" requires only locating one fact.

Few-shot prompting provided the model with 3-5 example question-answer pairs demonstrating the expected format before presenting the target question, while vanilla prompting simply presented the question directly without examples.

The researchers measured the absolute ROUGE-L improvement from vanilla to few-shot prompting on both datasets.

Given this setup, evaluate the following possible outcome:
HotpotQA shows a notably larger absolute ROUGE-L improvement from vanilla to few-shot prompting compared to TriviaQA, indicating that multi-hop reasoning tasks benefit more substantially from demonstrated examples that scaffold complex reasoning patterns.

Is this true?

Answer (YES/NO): NO